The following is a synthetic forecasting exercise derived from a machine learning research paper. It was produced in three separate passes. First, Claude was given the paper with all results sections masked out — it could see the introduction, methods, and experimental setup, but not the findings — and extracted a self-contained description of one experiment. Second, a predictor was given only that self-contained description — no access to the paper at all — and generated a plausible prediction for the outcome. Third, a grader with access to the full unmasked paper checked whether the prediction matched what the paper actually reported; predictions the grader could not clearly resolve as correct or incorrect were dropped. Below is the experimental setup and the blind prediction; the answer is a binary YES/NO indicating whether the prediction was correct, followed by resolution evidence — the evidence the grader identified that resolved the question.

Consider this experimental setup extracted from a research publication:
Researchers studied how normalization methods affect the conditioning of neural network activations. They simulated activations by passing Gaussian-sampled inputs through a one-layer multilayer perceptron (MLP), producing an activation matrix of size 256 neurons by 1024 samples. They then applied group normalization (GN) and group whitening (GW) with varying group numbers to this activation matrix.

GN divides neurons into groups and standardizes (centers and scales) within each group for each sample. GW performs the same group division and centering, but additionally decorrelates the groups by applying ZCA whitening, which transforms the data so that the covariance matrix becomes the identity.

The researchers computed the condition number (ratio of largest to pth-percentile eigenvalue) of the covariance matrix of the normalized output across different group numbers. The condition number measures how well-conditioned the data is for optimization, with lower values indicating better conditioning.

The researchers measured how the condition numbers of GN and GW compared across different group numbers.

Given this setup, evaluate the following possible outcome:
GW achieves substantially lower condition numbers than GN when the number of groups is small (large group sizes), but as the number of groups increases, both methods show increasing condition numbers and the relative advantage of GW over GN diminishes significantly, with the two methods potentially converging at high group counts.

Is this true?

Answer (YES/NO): NO